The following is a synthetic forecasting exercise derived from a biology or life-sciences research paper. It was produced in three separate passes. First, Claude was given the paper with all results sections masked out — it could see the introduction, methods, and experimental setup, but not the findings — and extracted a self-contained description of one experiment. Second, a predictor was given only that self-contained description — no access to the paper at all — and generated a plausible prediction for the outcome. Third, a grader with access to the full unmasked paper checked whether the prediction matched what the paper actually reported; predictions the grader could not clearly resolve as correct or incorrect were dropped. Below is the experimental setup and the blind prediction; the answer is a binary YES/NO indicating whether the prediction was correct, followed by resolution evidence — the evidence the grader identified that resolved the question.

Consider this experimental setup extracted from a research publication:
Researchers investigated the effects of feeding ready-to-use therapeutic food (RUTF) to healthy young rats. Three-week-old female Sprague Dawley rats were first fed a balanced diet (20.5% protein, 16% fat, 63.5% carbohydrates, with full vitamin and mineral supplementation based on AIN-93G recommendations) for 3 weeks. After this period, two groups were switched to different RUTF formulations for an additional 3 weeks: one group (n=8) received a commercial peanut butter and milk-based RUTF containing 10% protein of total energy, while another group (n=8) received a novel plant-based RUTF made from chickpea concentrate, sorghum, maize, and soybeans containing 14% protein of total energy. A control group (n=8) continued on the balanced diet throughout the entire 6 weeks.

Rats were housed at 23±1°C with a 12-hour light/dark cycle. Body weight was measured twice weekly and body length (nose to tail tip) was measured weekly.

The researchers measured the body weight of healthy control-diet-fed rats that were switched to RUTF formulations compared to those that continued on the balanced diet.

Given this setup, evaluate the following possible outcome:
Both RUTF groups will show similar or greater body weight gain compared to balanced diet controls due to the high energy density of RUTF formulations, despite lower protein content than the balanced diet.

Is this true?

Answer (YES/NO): NO